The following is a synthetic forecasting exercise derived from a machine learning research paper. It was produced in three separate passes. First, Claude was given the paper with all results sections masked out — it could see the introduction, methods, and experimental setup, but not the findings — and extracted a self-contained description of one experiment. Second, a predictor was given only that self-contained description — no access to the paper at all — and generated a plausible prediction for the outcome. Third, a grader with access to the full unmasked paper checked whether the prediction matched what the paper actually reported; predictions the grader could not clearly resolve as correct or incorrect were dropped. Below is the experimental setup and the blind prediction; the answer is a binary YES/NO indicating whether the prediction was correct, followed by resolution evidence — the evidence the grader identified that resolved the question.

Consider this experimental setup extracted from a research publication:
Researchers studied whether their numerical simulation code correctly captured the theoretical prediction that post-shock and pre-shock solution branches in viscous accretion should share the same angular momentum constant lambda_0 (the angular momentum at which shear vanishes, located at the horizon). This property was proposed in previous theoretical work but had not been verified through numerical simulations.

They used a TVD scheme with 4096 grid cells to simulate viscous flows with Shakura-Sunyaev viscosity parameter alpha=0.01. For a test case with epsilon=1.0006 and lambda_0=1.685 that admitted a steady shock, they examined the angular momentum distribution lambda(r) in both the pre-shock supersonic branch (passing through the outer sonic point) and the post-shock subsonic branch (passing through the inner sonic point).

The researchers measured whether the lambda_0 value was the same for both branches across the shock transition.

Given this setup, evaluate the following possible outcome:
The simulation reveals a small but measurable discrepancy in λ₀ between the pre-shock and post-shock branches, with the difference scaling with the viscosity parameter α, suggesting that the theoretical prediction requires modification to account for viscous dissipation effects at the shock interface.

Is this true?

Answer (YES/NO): NO